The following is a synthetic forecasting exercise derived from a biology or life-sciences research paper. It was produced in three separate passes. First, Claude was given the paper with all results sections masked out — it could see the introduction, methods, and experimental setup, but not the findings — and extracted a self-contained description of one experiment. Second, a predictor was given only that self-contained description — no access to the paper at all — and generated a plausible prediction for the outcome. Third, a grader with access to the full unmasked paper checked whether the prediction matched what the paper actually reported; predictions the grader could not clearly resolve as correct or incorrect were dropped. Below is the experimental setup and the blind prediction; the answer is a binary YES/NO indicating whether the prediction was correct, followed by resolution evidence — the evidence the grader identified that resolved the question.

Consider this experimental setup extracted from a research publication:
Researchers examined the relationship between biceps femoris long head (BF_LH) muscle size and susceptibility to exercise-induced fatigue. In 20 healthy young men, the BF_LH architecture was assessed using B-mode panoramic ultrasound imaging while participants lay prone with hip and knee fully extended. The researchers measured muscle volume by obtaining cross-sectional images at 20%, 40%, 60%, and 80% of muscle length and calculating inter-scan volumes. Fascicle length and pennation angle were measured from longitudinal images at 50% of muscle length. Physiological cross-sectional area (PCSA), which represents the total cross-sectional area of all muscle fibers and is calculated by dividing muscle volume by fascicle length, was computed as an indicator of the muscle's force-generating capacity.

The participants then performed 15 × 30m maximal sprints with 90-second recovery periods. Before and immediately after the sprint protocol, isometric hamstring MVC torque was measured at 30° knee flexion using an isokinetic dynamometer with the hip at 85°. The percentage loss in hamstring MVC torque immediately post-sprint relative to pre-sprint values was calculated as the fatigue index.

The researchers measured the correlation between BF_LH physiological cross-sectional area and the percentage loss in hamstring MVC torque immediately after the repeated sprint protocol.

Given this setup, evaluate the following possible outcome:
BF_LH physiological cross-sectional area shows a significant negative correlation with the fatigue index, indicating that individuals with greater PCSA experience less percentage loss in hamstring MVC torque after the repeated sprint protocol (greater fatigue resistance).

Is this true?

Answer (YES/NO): YES